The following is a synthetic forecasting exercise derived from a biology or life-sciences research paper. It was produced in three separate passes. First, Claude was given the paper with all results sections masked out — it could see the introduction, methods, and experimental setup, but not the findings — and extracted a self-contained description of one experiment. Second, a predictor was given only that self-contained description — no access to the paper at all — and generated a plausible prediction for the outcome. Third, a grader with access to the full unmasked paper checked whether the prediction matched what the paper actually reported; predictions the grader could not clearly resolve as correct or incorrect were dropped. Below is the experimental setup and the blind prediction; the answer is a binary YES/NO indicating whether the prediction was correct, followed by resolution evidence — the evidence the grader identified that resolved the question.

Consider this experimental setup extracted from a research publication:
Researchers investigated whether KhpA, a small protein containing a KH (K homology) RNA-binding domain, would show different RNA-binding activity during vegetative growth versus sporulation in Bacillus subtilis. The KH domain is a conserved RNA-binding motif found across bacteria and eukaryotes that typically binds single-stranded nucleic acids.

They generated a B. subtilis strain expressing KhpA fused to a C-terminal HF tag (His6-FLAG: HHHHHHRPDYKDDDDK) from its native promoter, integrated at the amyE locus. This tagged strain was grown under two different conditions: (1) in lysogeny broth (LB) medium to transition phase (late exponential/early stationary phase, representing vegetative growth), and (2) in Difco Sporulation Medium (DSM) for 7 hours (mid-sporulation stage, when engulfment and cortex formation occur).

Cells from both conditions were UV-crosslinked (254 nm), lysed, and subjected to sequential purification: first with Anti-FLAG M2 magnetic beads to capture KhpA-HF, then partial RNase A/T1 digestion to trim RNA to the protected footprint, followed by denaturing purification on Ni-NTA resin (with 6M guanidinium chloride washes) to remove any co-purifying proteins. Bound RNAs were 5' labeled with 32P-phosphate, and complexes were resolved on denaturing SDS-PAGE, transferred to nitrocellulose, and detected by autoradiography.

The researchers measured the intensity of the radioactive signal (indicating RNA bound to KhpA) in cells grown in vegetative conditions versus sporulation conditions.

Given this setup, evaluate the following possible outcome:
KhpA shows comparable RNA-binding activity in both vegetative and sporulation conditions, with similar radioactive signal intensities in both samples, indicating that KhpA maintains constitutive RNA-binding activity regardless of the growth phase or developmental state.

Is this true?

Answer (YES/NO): NO